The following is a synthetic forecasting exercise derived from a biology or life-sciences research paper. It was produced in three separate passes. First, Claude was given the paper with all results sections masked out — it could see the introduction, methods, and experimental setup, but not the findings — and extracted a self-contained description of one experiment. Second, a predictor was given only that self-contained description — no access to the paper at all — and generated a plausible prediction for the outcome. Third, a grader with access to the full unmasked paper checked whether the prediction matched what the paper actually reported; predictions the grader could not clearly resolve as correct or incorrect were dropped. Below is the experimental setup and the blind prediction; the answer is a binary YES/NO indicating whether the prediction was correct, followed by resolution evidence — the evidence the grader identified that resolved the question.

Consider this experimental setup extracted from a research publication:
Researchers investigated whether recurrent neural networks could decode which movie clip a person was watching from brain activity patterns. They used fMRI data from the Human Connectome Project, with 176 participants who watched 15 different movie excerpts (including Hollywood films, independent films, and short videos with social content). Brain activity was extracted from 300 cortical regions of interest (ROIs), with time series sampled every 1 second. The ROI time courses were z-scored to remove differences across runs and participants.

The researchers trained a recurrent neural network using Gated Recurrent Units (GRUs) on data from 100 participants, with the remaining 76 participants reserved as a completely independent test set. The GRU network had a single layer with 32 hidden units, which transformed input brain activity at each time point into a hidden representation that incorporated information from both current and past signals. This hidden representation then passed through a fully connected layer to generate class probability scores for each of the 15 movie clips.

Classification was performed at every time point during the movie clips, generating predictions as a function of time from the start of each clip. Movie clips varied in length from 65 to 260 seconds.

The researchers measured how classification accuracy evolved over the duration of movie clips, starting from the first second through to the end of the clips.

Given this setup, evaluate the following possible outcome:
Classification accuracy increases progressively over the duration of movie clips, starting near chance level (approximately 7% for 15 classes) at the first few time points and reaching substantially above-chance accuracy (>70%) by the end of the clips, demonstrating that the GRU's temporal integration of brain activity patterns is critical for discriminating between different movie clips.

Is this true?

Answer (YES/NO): NO